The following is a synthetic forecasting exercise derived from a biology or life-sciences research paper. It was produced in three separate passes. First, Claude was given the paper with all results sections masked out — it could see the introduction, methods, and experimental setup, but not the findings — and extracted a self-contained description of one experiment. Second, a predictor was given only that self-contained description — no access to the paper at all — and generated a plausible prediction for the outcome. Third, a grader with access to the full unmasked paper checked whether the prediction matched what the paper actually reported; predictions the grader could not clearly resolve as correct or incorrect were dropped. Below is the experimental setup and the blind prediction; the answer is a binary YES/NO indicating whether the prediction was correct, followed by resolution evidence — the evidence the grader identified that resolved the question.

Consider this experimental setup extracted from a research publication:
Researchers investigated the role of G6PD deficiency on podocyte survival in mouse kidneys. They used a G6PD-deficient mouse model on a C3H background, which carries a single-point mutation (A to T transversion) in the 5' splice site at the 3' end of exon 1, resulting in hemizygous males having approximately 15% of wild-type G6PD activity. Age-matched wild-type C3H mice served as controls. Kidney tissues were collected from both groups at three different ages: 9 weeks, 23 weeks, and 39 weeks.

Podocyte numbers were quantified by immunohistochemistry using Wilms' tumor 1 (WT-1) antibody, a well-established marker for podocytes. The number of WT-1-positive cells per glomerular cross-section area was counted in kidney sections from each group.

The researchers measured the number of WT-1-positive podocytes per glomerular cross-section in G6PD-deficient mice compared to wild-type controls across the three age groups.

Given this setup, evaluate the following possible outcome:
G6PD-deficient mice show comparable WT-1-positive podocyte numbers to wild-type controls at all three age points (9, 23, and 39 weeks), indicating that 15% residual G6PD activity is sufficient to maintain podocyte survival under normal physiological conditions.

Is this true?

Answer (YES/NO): NO